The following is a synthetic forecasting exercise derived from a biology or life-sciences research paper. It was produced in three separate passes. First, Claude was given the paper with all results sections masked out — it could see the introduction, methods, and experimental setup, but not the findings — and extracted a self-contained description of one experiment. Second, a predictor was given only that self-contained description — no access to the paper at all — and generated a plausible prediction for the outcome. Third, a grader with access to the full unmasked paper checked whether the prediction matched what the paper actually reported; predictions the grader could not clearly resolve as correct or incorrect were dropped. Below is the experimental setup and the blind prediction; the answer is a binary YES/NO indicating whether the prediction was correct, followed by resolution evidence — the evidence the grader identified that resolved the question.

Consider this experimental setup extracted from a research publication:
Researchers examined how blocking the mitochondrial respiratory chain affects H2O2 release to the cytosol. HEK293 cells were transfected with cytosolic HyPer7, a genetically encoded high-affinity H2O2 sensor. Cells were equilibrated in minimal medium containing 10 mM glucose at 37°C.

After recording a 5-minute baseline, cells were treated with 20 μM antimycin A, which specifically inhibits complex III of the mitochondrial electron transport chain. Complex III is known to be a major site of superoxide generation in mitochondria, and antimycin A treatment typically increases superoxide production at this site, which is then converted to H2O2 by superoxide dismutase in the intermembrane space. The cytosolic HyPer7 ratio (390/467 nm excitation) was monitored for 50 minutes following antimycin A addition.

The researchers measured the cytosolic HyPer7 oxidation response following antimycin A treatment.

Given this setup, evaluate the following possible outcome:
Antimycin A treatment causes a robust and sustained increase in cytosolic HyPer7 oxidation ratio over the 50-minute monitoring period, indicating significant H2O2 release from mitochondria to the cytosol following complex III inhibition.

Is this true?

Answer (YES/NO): NO